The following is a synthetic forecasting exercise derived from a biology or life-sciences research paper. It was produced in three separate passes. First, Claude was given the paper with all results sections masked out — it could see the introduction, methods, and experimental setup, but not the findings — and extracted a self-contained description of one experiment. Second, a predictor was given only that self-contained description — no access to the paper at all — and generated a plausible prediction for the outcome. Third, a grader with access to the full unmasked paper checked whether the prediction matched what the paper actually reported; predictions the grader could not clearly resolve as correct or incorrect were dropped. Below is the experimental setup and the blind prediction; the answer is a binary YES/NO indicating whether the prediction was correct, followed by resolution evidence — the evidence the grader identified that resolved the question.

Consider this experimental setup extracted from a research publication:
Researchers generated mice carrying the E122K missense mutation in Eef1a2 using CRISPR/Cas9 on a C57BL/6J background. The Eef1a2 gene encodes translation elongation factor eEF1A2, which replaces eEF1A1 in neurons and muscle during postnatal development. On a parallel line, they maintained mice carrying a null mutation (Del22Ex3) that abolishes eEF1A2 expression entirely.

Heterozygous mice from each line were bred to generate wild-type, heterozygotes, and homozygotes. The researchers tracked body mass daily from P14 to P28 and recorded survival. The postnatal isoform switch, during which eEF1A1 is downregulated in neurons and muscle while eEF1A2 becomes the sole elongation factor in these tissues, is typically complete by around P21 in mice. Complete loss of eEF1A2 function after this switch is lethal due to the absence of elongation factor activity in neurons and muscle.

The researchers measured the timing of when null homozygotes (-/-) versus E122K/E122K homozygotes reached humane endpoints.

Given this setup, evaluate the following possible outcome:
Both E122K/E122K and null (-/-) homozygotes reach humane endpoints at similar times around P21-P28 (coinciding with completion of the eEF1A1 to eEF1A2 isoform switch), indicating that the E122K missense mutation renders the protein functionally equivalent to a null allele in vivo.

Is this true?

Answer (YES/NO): NO